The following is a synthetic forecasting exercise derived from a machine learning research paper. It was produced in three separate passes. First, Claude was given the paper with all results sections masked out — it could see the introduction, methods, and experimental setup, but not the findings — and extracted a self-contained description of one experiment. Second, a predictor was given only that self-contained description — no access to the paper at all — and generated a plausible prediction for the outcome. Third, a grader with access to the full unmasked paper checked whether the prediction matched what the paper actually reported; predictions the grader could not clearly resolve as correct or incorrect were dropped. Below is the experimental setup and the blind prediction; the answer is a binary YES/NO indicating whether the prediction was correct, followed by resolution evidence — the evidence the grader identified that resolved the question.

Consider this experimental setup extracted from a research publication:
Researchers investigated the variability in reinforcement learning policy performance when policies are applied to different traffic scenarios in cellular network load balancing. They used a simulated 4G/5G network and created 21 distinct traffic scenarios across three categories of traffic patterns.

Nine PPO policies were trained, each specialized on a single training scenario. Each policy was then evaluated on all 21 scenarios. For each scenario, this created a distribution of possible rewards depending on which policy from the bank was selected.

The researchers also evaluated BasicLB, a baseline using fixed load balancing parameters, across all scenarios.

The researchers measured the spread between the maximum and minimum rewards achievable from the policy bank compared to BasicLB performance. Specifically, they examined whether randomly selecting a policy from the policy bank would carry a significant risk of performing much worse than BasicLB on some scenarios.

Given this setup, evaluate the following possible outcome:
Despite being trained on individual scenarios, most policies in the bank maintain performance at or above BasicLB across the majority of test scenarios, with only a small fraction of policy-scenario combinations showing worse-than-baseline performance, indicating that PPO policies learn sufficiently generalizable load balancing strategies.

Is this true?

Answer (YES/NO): NO